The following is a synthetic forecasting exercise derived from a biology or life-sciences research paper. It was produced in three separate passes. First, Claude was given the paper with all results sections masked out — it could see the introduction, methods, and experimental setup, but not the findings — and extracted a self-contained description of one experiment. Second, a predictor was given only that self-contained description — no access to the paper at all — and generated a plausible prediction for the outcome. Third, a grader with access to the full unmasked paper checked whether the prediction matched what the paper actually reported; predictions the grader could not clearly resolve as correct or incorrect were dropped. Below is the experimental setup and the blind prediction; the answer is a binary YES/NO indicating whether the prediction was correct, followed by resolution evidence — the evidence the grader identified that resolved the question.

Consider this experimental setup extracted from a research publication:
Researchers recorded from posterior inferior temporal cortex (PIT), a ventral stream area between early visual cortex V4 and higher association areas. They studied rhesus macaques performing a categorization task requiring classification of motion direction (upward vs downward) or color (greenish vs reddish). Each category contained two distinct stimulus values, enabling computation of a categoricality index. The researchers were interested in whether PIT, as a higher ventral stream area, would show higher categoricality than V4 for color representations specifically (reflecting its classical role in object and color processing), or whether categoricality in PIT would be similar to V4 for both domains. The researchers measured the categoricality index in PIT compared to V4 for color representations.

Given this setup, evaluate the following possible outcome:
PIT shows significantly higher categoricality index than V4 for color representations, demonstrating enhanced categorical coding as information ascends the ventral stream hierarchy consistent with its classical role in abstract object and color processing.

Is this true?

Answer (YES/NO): YES